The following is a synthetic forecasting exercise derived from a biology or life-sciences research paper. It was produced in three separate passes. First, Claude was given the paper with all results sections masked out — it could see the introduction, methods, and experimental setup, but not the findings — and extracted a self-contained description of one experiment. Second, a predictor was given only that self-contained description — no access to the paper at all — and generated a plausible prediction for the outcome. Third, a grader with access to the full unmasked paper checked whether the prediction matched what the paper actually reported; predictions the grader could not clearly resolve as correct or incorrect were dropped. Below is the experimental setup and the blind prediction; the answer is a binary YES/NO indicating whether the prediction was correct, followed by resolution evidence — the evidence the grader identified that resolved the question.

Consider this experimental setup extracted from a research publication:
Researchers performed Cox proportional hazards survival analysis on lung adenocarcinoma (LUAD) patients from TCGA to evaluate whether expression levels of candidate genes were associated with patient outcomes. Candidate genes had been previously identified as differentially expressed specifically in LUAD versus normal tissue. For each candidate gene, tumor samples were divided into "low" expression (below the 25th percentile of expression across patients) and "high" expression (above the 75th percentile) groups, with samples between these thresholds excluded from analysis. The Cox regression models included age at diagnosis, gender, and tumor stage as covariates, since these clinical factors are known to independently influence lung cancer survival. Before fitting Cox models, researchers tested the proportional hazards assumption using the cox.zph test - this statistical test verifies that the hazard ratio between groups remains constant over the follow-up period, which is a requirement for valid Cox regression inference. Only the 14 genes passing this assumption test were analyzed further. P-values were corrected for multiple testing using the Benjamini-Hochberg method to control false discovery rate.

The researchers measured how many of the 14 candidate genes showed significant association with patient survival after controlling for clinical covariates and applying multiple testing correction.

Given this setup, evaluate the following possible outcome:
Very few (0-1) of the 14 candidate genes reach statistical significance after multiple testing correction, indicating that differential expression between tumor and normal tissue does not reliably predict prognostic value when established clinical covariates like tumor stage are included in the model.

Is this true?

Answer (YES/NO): NO